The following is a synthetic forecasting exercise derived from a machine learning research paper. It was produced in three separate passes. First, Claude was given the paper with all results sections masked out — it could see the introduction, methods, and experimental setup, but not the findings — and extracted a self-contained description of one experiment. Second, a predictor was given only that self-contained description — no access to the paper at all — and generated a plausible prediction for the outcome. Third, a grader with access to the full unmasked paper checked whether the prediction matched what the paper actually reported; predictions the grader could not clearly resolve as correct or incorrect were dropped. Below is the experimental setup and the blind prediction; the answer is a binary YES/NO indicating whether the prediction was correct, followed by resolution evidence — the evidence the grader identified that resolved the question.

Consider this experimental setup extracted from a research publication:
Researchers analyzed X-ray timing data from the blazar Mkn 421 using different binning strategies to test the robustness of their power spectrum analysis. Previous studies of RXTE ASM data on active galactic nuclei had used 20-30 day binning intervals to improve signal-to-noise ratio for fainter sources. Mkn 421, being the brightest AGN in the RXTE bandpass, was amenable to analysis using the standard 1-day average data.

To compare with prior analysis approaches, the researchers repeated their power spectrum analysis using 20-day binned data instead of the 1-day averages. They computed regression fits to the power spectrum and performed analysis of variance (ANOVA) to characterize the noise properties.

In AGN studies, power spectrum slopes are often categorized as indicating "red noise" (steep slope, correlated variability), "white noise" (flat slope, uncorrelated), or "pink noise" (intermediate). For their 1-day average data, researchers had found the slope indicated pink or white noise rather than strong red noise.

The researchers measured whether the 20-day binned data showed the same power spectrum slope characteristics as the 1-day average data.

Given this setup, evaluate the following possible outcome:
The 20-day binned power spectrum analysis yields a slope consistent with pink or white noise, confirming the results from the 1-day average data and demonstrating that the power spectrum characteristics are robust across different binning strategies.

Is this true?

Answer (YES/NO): YES